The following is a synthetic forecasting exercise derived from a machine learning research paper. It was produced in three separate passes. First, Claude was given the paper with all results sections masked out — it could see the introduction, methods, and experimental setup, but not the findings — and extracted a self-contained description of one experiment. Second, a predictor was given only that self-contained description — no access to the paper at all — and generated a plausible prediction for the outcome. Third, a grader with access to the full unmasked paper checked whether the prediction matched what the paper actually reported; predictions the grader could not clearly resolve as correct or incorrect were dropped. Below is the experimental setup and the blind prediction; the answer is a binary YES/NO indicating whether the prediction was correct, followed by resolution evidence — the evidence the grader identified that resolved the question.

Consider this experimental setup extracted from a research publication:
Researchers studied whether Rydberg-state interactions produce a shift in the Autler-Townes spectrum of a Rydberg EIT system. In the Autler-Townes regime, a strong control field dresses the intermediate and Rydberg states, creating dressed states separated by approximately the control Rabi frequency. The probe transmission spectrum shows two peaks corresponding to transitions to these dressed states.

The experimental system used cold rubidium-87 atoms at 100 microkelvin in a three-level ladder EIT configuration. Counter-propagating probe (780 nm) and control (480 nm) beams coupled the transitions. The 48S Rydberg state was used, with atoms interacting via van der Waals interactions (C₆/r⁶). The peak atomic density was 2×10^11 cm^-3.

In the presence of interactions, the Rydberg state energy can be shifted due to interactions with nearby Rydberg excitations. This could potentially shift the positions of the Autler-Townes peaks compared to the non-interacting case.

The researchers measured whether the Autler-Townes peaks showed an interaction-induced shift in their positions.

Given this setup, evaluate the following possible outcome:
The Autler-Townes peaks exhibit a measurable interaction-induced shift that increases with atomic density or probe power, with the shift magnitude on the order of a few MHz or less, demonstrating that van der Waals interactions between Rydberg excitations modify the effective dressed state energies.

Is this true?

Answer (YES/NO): YES